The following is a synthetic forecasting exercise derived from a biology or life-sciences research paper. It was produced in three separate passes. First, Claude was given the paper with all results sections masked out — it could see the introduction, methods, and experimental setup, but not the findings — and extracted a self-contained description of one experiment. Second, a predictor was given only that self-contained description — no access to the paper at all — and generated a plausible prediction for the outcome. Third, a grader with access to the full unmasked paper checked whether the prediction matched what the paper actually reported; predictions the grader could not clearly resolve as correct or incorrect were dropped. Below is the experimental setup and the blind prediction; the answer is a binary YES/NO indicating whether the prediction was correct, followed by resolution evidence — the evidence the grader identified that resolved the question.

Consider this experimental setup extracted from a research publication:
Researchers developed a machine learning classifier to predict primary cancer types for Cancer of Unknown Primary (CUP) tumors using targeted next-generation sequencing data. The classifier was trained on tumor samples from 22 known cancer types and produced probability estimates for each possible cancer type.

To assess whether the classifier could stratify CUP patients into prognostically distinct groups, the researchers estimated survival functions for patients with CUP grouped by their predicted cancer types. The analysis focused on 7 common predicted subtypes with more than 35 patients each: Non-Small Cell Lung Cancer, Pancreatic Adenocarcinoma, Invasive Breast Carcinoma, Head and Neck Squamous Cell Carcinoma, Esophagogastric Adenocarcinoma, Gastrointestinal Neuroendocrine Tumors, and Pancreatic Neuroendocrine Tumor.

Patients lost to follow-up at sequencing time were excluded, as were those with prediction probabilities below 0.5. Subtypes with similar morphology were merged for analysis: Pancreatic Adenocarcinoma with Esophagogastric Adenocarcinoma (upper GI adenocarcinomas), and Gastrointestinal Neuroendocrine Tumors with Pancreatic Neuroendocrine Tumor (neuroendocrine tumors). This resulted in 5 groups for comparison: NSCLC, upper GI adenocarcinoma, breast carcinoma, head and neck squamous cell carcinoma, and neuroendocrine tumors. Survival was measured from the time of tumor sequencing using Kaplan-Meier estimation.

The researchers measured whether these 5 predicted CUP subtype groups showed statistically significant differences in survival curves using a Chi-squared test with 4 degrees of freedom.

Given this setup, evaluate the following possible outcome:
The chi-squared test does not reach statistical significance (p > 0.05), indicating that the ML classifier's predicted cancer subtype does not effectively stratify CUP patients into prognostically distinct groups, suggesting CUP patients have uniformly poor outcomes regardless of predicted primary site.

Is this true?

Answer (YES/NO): NO